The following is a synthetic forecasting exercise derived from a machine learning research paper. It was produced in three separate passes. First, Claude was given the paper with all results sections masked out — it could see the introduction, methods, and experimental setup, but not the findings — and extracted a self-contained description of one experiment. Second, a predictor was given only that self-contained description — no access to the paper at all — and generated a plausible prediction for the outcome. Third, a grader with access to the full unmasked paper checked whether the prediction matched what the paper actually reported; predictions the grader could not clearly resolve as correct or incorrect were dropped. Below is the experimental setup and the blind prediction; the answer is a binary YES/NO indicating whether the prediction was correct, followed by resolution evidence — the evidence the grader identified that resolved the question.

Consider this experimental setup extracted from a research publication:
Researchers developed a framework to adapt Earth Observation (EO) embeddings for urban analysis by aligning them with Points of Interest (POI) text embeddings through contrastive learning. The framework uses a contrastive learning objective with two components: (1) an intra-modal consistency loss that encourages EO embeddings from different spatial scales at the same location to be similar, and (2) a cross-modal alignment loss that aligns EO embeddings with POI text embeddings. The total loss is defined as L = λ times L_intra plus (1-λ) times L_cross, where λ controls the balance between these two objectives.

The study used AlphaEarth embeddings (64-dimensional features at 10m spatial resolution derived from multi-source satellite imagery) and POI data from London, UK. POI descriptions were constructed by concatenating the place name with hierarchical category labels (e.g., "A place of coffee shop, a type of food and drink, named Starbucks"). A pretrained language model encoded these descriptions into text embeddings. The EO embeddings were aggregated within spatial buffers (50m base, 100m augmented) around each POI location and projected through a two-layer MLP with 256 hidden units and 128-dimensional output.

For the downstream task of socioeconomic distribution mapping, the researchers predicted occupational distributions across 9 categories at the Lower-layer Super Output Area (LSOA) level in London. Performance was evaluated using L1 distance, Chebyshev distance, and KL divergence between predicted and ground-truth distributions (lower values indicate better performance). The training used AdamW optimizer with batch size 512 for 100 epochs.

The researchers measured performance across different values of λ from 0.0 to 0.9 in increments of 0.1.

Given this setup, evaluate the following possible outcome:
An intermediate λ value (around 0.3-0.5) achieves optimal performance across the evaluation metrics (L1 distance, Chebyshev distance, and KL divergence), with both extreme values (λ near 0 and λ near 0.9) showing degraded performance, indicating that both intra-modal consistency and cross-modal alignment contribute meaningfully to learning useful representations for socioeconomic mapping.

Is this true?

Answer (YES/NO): NO